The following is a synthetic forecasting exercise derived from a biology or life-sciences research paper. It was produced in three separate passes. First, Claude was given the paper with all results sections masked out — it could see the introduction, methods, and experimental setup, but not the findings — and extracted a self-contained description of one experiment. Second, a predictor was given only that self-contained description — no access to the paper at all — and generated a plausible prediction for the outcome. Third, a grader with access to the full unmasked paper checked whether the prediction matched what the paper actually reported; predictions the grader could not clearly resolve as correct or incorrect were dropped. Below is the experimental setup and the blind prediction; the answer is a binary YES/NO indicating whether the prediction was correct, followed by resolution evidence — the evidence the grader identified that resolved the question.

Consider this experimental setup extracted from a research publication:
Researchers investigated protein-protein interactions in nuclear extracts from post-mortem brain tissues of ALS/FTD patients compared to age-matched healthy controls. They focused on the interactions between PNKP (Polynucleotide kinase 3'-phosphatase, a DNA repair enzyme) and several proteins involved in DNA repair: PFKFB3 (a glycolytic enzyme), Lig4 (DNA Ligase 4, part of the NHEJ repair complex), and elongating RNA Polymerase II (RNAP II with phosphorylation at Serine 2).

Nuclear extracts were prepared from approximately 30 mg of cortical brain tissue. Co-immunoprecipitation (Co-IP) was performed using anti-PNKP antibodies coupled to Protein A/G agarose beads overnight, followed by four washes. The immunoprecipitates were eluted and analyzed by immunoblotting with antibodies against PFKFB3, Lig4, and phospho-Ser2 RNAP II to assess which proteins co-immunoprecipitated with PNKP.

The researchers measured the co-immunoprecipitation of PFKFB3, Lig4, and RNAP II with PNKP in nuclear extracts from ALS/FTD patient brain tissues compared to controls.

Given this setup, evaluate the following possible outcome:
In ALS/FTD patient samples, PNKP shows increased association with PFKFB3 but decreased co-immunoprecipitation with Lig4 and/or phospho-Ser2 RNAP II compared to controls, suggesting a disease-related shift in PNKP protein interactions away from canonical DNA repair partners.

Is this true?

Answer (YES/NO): NO